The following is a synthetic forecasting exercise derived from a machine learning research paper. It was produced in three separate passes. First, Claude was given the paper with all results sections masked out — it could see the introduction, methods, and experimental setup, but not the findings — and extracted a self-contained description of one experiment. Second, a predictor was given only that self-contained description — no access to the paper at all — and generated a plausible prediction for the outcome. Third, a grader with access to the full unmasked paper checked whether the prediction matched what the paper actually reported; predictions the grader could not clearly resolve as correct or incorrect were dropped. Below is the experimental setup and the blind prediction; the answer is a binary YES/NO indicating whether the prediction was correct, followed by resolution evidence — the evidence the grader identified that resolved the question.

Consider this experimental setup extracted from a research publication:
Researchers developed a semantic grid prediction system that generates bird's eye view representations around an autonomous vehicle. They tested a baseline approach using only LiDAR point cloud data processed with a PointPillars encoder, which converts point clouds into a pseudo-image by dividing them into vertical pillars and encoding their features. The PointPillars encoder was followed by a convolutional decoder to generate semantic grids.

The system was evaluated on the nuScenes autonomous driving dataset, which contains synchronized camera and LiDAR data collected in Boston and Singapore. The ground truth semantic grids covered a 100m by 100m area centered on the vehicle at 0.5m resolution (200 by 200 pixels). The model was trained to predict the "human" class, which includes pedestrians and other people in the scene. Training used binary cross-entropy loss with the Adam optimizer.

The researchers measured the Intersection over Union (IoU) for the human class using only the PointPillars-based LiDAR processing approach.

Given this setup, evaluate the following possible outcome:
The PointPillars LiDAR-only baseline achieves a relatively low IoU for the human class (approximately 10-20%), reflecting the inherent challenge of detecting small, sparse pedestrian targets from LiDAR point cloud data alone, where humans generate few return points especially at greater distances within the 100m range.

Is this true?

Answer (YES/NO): NO